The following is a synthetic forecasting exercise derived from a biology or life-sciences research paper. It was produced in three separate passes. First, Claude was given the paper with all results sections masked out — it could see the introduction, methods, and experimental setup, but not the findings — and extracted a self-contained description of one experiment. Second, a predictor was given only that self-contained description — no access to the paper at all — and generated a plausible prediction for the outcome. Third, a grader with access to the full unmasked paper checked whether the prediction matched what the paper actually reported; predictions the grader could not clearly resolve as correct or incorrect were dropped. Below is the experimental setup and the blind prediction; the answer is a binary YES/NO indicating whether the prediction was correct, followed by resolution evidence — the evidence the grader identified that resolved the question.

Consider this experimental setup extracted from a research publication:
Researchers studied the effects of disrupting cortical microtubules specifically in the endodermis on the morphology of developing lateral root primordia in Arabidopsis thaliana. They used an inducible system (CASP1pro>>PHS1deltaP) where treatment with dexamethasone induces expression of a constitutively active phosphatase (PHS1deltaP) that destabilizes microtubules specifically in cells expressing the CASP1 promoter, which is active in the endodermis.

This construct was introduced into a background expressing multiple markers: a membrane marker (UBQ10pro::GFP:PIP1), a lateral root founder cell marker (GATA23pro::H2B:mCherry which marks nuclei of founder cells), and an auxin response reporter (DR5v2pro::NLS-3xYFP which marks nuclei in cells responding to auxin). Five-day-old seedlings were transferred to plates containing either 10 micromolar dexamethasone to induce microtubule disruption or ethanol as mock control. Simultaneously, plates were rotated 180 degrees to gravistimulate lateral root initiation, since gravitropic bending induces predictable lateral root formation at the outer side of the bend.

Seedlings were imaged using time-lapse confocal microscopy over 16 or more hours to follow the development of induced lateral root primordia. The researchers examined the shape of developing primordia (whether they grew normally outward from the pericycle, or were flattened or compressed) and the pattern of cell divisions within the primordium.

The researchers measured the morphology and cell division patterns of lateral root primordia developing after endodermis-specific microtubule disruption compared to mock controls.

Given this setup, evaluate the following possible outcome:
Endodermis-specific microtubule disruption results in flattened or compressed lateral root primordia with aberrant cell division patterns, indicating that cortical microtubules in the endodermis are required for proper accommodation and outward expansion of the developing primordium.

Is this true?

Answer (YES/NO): YES